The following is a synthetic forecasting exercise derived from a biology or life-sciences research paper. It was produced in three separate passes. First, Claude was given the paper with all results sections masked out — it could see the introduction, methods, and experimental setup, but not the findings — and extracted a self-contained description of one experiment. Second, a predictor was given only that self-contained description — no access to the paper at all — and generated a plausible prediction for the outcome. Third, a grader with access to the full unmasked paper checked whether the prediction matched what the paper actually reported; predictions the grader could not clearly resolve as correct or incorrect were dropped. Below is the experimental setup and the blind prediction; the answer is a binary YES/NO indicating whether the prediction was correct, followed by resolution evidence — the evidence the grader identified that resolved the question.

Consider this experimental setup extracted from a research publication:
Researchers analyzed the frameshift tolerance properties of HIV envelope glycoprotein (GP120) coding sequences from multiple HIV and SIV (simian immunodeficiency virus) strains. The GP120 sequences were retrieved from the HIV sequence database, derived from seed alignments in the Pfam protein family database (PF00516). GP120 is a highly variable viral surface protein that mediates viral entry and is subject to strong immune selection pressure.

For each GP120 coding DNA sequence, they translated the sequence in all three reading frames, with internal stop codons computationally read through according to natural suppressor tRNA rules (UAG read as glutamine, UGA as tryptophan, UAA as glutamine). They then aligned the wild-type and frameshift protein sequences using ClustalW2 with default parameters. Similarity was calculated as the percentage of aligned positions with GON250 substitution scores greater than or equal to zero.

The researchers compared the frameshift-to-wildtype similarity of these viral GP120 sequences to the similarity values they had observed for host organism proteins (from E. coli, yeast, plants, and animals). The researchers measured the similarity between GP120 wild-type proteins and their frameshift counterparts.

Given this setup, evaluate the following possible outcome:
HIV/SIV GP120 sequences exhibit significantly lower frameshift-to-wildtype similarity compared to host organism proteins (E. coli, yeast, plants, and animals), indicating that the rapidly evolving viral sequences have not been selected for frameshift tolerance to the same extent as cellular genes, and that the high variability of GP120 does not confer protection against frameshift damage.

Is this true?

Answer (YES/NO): NO